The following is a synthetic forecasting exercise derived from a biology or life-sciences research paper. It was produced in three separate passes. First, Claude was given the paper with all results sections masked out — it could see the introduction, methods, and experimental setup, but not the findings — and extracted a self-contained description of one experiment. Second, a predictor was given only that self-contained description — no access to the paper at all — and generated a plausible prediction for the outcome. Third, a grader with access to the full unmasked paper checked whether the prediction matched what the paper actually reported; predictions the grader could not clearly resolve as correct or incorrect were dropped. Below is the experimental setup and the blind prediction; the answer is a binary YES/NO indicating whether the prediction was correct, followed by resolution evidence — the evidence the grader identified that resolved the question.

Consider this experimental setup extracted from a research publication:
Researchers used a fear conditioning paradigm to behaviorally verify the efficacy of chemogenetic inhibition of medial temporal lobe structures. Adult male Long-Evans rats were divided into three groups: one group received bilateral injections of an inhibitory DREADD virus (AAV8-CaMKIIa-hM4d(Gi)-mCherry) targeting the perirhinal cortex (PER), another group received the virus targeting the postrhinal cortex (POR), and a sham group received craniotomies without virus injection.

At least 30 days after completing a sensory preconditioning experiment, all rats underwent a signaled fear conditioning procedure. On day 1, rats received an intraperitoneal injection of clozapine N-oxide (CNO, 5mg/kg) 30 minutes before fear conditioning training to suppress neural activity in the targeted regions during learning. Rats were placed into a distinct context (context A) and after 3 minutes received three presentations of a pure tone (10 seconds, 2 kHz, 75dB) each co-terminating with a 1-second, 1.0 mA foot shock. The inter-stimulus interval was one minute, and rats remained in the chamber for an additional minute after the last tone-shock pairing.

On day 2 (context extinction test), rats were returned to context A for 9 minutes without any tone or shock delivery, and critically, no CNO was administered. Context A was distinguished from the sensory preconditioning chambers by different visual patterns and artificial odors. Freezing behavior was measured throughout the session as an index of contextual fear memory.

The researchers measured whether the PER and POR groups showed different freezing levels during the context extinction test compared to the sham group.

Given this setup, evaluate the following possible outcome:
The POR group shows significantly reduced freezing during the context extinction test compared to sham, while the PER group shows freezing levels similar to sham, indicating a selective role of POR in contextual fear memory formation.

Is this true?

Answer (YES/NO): NO